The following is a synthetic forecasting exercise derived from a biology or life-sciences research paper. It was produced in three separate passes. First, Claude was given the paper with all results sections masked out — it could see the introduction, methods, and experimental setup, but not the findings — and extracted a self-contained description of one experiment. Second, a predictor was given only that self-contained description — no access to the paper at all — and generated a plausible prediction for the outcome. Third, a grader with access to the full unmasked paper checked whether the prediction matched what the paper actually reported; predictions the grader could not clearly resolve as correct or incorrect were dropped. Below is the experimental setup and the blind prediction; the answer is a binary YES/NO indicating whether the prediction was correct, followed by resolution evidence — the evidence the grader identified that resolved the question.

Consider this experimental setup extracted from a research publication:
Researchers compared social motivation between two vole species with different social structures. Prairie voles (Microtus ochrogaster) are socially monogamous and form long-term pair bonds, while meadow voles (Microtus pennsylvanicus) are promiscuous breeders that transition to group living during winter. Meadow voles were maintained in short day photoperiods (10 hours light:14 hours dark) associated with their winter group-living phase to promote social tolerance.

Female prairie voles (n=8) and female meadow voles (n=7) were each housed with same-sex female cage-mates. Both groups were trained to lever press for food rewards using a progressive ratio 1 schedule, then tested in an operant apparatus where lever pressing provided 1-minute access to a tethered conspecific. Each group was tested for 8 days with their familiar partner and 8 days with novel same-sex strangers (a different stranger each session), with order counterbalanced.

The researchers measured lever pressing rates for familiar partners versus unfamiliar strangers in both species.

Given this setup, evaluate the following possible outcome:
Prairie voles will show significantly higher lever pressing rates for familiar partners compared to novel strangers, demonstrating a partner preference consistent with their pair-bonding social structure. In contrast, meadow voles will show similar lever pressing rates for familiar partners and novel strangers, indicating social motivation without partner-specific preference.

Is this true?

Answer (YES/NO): NO